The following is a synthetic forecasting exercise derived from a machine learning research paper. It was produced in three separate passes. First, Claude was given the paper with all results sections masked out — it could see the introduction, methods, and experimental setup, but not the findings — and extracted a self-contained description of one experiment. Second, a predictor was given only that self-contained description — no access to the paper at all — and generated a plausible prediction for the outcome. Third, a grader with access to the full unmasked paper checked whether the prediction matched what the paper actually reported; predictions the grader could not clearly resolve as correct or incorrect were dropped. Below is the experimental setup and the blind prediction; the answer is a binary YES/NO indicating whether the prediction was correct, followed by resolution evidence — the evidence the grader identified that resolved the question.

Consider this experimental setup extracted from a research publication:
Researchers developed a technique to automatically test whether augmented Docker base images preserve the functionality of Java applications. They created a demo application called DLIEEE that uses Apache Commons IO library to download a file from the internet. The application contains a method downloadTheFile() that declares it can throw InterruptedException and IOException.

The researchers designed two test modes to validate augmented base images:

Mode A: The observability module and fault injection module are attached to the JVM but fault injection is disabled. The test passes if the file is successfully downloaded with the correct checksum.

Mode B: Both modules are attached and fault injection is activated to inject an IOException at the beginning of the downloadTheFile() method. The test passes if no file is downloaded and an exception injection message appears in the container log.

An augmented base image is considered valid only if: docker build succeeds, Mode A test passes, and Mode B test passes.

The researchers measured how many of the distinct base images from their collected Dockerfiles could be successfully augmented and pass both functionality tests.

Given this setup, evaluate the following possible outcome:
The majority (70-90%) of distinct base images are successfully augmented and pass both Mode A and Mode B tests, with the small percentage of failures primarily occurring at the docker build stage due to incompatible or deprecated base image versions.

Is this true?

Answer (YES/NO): NO